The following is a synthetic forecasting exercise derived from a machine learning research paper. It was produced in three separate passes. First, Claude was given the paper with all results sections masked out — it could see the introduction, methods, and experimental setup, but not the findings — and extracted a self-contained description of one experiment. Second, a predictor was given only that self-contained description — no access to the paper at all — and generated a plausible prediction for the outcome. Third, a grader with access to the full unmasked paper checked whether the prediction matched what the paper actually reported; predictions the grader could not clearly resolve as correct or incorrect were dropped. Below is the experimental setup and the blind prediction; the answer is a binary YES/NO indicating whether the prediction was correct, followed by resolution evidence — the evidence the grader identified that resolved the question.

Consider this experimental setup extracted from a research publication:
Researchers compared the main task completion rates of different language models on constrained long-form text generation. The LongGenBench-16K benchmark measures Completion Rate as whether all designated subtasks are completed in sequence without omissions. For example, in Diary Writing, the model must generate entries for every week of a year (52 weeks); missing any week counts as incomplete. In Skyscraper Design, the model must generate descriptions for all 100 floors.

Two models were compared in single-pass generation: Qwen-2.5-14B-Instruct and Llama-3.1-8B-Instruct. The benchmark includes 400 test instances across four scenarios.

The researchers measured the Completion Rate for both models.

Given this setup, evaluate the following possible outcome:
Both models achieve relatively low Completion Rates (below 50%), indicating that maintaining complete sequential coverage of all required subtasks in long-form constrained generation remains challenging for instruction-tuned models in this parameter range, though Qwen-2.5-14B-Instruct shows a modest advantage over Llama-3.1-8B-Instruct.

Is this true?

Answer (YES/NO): NO